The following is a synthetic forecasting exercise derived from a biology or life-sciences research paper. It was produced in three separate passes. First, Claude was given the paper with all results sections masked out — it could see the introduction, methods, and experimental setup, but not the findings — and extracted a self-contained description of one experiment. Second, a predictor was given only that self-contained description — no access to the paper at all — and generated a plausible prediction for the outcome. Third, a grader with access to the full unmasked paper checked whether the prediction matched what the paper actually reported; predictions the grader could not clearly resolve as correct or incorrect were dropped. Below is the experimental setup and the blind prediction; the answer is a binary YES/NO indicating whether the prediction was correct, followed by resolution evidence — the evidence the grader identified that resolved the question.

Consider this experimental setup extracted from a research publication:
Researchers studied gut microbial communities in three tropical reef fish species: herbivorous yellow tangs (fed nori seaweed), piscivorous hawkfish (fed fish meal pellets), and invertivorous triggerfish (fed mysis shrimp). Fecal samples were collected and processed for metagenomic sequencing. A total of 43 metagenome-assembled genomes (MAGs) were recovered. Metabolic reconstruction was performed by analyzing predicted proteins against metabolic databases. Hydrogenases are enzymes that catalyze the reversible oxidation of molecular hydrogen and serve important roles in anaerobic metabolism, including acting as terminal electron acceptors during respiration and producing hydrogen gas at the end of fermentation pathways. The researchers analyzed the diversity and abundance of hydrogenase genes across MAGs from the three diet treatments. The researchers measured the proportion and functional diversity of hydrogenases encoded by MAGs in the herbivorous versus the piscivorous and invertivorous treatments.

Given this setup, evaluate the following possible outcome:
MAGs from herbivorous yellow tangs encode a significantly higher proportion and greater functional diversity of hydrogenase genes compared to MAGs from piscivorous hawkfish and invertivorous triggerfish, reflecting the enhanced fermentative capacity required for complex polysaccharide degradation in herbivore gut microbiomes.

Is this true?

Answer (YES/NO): YES